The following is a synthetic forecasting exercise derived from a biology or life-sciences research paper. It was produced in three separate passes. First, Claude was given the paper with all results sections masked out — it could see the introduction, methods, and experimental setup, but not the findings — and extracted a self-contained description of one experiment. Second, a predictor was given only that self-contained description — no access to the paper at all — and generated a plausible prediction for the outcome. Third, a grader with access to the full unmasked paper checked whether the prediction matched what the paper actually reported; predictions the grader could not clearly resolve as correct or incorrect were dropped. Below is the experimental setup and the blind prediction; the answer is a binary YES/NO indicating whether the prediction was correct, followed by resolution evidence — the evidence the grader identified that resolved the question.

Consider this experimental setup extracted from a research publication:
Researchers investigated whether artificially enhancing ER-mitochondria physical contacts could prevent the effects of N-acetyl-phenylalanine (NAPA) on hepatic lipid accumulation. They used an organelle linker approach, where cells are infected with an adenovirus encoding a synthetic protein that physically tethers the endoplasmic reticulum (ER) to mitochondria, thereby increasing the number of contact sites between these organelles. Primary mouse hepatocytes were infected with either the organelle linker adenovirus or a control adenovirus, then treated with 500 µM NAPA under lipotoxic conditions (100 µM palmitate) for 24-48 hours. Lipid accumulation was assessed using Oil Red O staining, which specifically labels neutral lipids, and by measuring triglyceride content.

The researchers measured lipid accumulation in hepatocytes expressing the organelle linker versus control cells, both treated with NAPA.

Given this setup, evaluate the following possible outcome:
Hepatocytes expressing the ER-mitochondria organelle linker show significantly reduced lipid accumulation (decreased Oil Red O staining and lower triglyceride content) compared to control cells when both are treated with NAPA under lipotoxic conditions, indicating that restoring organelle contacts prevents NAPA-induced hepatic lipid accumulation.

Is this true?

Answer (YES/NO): YES